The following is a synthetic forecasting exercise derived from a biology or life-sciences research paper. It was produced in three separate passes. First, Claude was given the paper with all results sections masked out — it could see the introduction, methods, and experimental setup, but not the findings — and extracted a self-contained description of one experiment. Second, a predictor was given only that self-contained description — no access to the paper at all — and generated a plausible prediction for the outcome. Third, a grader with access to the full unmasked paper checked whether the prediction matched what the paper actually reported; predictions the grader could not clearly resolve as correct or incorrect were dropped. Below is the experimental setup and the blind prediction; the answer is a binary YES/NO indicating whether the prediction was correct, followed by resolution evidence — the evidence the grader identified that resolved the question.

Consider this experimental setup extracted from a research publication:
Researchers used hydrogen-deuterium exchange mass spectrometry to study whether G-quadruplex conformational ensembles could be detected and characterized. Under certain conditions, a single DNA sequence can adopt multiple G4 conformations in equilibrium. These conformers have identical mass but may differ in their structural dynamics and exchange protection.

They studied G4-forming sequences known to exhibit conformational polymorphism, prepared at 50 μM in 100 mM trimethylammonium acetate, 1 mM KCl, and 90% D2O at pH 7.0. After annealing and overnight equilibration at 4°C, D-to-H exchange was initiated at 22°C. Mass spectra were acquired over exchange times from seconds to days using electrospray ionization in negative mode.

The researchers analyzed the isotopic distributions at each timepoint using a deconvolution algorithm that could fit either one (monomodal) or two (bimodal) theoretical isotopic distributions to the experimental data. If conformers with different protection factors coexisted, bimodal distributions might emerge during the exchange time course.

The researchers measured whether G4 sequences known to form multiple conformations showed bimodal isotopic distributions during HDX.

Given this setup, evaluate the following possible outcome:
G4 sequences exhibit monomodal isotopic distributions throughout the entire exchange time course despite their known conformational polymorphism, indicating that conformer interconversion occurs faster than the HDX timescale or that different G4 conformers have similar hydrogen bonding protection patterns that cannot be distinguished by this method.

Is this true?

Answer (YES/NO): NO